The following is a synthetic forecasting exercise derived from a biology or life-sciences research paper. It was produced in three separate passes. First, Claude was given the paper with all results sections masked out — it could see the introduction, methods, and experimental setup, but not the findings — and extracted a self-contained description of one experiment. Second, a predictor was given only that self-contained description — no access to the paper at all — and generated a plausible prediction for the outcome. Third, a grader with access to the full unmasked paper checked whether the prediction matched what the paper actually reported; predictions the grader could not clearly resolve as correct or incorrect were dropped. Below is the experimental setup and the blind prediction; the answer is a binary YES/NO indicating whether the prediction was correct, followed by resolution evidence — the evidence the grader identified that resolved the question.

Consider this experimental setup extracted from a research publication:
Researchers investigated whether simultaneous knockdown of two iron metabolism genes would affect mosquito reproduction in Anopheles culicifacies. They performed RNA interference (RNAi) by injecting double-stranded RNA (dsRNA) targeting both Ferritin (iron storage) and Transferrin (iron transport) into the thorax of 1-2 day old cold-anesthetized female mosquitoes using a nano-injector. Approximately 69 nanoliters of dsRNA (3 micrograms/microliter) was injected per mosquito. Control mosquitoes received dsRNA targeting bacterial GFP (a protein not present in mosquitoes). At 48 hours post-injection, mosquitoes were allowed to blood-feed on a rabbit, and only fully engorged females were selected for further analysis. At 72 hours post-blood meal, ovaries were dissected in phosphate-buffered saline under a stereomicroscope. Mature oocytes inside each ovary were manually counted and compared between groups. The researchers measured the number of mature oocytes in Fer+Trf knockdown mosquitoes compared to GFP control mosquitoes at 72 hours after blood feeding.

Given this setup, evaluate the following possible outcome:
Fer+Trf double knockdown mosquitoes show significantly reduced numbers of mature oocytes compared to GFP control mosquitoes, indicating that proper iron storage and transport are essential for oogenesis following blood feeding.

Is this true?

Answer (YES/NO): YES